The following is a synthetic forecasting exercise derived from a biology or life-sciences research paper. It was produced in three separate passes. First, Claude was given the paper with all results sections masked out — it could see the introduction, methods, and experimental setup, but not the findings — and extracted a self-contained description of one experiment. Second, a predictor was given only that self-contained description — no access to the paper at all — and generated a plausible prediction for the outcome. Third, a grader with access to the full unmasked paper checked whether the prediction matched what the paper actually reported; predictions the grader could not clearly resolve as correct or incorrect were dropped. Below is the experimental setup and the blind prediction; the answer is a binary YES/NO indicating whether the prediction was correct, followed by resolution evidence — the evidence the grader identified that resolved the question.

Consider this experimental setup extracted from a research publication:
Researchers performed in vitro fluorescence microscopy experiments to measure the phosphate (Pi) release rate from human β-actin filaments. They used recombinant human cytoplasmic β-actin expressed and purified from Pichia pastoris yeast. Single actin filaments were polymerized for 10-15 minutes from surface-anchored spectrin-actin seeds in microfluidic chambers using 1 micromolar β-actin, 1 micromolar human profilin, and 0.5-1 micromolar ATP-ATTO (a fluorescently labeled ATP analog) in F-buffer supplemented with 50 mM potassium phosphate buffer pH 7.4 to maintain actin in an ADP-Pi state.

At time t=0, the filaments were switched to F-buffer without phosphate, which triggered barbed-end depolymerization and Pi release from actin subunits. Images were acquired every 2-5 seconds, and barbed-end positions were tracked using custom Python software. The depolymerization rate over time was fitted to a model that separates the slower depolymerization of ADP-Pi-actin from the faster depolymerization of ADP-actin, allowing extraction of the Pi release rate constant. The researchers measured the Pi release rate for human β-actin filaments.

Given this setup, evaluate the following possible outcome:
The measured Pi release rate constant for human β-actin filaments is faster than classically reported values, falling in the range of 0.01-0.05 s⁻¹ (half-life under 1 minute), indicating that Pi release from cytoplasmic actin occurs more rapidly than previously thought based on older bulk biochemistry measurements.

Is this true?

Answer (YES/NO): YES